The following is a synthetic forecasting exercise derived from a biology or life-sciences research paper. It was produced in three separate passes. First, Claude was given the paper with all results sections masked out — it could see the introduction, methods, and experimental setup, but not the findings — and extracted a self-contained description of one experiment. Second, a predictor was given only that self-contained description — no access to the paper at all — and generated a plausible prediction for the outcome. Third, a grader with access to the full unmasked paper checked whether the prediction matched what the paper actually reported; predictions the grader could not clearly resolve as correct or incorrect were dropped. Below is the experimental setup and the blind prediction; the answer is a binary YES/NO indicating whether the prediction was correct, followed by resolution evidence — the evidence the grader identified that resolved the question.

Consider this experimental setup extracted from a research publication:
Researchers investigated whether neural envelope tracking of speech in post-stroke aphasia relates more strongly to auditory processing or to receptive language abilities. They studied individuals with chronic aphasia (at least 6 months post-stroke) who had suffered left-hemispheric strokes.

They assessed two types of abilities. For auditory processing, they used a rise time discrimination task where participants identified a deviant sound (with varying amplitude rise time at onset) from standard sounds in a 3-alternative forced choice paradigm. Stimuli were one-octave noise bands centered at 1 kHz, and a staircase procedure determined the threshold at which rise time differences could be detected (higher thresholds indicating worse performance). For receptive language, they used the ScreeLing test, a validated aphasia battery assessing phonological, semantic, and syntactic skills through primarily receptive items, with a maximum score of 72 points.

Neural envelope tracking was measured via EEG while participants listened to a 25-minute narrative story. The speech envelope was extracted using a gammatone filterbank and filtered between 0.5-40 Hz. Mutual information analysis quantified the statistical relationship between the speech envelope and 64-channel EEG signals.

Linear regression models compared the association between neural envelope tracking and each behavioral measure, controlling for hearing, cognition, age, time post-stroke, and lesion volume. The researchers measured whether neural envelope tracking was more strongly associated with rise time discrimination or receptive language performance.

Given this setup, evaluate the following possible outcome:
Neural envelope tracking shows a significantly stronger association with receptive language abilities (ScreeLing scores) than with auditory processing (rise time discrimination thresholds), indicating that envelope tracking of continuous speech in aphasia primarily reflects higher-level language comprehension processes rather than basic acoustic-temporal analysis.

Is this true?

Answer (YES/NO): NO